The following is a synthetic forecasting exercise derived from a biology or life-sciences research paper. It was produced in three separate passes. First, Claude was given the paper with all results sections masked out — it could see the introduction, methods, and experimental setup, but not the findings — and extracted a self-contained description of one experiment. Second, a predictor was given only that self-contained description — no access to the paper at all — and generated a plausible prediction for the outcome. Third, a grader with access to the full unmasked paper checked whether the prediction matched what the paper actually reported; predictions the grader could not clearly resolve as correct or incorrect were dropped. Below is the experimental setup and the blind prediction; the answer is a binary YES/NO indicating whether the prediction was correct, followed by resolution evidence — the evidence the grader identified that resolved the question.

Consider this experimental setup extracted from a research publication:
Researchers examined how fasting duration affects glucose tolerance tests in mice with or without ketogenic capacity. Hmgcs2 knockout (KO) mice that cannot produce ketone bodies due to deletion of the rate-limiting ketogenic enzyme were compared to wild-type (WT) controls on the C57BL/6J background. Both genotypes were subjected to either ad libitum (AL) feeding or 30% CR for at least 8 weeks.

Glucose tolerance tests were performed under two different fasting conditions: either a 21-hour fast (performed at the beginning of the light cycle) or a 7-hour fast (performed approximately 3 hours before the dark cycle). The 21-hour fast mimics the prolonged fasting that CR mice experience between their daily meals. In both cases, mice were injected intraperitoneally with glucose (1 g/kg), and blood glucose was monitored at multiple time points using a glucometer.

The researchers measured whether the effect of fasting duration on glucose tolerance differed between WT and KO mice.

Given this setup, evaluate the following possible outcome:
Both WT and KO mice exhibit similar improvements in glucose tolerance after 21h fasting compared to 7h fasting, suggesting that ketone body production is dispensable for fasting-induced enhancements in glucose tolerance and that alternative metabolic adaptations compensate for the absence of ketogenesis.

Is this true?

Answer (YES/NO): NO